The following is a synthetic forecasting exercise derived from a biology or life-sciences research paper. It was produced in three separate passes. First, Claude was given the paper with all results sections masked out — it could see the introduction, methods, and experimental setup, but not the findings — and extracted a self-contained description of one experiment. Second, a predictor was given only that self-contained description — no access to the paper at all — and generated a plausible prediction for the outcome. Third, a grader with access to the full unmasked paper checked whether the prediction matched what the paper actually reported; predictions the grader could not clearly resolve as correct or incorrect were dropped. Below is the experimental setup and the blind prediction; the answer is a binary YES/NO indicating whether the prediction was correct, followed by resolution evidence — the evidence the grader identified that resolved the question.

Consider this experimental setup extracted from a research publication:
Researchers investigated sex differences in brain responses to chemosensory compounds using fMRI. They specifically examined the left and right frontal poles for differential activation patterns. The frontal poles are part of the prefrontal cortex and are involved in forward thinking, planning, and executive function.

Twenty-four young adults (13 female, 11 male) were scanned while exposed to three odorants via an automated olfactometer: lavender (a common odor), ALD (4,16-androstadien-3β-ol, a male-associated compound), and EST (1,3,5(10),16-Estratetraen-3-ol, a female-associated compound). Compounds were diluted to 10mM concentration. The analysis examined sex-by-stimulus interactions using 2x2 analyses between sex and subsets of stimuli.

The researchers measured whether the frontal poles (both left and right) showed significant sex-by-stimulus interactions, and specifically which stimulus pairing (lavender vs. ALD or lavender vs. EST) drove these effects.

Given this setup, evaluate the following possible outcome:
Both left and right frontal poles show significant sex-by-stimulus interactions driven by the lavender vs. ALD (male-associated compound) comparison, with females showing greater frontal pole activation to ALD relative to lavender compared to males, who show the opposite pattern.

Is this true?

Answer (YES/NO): NO